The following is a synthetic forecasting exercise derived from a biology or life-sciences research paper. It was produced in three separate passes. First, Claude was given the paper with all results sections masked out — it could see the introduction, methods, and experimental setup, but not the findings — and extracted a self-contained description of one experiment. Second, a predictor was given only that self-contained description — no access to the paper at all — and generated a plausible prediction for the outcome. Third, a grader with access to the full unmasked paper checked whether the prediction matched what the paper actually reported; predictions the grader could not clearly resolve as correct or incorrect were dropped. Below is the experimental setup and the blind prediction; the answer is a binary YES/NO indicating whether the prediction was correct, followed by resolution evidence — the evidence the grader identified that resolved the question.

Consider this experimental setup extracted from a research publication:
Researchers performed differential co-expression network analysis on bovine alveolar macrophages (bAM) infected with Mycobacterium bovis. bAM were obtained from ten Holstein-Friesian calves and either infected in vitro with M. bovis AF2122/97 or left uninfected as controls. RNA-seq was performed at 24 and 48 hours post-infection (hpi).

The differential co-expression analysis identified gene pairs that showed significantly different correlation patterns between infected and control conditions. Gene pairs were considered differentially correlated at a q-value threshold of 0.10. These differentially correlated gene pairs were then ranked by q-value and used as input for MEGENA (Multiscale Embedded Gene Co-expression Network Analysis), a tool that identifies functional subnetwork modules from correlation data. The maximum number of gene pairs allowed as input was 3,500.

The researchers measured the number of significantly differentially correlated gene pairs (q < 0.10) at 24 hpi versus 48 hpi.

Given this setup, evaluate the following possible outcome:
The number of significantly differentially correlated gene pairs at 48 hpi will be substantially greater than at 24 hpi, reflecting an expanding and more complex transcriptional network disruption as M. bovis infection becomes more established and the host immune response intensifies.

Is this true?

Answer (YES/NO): NO